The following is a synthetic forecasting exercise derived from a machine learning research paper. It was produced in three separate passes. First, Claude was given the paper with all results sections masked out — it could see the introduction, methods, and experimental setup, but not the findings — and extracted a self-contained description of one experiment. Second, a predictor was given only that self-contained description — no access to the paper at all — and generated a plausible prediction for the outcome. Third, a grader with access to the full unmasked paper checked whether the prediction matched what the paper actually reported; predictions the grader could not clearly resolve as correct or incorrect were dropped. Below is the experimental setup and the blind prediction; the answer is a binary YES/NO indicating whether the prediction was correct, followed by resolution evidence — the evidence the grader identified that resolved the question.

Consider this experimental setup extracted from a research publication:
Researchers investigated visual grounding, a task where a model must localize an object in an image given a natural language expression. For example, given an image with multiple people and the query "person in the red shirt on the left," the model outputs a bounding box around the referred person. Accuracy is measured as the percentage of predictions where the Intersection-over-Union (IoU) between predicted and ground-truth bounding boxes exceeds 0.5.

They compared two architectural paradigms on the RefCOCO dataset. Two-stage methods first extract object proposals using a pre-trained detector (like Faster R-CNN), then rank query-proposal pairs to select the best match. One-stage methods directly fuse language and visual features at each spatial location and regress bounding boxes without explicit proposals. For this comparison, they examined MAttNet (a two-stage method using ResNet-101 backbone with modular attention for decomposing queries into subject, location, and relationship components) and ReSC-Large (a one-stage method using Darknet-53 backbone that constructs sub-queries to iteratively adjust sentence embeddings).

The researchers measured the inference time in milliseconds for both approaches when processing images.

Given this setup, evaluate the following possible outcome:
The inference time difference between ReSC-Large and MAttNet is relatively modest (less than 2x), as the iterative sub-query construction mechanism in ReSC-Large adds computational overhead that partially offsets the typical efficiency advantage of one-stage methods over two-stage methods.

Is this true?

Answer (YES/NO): NO